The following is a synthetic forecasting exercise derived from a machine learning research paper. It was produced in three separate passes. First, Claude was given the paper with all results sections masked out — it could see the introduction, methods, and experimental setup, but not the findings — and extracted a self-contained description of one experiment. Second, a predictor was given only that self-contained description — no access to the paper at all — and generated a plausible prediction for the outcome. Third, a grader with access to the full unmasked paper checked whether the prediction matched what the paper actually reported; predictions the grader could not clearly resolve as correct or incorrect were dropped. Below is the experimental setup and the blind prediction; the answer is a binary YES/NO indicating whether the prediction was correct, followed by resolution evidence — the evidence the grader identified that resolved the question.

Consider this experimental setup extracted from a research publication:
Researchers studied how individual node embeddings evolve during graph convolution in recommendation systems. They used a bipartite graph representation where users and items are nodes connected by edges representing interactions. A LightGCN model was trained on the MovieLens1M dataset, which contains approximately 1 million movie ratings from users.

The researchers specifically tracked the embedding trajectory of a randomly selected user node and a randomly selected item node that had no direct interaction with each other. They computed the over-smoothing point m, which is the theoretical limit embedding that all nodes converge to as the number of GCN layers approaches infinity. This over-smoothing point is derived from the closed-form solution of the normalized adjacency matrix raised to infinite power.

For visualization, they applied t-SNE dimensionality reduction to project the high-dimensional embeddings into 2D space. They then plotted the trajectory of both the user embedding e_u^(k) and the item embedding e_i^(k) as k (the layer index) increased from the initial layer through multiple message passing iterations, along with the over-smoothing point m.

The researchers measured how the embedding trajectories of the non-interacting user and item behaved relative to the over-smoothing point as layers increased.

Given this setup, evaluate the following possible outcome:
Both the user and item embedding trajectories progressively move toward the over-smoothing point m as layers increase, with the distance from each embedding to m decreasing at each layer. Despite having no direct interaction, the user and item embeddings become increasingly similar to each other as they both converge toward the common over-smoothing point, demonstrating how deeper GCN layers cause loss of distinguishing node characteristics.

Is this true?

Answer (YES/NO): YES